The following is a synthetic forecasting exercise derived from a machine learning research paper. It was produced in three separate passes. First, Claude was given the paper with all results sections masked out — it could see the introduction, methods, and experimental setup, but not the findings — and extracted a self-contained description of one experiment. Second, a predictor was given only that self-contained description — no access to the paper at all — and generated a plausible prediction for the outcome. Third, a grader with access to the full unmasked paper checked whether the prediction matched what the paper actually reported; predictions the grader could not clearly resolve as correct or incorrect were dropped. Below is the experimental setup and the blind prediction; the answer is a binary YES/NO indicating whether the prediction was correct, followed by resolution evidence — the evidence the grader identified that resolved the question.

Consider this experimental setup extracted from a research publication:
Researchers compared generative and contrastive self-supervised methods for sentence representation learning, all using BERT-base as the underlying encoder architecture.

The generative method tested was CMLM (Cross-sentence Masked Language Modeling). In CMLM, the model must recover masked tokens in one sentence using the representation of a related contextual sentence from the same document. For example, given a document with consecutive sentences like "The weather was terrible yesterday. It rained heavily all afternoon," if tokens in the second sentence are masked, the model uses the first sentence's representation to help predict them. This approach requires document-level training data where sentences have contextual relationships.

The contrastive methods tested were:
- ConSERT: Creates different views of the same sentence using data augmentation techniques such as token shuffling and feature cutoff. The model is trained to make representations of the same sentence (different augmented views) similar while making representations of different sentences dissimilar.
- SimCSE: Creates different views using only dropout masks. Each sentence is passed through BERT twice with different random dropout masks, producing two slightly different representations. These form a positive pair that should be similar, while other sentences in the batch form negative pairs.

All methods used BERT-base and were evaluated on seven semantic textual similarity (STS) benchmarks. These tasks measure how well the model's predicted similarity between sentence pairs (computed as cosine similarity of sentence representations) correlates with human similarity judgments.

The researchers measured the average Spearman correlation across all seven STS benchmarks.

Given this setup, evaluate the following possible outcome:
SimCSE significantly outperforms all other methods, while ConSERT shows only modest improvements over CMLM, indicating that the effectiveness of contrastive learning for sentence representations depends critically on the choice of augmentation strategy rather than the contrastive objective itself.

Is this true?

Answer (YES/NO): NO